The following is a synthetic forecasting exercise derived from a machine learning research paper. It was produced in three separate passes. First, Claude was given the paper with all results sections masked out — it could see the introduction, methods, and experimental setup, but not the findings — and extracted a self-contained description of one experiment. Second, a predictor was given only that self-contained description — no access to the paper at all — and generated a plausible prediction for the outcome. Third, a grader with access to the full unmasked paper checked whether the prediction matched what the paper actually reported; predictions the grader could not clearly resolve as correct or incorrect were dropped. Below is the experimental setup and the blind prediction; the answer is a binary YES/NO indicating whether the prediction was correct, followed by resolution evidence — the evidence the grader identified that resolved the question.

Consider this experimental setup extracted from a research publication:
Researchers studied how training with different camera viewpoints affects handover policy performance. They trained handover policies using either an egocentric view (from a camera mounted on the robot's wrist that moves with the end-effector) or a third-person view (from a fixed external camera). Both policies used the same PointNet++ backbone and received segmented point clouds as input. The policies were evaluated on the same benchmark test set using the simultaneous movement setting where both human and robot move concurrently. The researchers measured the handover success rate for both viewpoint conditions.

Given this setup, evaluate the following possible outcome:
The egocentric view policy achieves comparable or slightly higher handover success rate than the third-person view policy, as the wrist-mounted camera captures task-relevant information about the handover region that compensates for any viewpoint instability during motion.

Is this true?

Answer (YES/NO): YES